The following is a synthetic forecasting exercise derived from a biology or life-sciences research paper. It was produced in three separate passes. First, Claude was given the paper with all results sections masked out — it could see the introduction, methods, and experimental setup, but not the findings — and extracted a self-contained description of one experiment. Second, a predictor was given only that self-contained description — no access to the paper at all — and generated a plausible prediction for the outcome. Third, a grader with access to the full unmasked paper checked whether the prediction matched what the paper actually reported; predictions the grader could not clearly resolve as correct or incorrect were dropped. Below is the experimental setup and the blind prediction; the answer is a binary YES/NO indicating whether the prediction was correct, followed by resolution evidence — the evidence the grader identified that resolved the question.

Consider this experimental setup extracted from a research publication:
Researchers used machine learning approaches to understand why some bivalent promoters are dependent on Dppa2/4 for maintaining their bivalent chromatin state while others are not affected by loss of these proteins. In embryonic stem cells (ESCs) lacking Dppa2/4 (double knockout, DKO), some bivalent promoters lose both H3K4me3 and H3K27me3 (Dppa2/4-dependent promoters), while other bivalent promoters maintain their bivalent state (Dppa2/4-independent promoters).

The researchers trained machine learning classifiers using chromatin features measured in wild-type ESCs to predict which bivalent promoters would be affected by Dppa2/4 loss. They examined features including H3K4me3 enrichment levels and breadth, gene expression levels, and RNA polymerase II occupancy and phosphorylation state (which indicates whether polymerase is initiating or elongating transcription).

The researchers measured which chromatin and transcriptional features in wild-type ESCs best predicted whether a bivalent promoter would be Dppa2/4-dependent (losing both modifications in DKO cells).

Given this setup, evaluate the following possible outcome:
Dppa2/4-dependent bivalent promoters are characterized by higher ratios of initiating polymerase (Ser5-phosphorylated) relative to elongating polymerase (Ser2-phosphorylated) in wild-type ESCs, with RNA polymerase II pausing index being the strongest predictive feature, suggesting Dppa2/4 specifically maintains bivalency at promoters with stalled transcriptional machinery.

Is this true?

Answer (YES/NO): NO